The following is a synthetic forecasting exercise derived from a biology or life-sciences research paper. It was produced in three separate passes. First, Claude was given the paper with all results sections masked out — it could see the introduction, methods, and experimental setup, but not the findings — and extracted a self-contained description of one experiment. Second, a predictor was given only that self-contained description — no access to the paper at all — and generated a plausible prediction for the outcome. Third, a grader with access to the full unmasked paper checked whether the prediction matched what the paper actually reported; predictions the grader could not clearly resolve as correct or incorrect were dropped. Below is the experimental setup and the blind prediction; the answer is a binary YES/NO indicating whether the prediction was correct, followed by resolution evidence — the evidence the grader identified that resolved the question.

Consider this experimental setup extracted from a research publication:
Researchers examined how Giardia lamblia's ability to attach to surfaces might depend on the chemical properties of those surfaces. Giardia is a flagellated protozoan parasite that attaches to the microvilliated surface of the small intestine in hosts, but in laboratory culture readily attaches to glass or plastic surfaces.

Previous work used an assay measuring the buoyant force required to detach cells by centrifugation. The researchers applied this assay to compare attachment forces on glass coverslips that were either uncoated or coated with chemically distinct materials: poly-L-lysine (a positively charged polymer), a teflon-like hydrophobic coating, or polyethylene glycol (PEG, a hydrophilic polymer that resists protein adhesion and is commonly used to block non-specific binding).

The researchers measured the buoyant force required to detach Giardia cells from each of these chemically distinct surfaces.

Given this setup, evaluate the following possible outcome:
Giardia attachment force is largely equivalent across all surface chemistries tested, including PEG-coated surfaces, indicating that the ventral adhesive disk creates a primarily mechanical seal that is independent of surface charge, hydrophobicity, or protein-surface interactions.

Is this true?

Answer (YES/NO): YES